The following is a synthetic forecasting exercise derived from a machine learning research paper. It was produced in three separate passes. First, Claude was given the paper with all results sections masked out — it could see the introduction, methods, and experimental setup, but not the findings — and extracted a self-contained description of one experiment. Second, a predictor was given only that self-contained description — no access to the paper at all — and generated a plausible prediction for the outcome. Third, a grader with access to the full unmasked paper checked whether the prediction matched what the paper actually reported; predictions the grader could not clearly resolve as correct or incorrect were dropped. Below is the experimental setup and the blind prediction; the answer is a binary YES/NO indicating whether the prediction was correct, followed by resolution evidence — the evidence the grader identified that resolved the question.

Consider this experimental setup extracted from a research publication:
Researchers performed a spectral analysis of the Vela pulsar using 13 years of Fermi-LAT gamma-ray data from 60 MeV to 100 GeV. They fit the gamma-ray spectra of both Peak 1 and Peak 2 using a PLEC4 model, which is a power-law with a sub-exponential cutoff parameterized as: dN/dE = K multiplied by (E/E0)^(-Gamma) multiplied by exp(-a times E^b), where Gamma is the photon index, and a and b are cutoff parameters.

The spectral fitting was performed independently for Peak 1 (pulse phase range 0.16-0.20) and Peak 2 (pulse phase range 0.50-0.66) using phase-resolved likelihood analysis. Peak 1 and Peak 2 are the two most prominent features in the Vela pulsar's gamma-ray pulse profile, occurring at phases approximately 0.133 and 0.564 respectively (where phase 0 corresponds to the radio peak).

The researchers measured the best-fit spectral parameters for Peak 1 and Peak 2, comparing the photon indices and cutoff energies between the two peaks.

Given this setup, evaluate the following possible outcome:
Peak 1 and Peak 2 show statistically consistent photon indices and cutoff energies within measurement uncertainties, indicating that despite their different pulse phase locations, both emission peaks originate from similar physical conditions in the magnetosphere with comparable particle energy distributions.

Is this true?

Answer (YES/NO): NO